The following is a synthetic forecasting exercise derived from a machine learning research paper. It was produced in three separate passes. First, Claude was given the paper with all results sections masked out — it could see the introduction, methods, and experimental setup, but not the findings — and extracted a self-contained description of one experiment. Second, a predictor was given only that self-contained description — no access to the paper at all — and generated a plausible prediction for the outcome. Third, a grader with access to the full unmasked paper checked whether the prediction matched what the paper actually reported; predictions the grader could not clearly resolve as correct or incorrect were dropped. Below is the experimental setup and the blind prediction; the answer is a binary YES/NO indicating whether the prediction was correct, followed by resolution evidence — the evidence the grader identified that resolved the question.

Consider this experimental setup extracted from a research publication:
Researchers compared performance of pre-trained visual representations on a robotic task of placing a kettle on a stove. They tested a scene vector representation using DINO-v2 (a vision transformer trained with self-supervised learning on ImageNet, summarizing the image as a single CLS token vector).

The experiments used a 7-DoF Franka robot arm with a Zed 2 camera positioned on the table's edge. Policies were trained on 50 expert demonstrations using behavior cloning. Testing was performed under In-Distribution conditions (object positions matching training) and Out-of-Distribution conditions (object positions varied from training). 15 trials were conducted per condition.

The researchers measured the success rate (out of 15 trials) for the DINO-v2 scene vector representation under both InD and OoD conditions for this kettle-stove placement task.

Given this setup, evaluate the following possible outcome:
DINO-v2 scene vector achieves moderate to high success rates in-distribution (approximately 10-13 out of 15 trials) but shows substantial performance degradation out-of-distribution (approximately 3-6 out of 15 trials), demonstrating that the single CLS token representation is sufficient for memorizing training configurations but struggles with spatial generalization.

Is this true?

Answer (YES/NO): NO